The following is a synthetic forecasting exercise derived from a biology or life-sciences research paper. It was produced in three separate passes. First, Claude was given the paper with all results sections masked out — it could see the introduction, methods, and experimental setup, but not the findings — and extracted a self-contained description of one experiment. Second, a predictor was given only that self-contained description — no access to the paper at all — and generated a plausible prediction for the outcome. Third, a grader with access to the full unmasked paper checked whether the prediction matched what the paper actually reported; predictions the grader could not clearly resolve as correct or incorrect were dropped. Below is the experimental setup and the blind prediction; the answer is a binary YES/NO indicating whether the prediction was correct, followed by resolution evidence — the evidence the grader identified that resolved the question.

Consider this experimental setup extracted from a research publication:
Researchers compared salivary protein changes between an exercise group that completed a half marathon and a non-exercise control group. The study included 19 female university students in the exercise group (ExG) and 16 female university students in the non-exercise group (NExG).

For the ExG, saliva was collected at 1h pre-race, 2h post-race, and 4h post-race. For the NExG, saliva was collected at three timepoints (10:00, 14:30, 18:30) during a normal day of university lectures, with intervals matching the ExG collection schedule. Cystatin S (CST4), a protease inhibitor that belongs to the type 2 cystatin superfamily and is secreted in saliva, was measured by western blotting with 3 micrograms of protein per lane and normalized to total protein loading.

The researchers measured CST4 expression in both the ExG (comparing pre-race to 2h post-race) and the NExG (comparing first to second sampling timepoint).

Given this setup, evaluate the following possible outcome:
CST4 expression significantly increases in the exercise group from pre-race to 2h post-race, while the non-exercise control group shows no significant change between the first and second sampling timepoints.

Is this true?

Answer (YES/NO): NO